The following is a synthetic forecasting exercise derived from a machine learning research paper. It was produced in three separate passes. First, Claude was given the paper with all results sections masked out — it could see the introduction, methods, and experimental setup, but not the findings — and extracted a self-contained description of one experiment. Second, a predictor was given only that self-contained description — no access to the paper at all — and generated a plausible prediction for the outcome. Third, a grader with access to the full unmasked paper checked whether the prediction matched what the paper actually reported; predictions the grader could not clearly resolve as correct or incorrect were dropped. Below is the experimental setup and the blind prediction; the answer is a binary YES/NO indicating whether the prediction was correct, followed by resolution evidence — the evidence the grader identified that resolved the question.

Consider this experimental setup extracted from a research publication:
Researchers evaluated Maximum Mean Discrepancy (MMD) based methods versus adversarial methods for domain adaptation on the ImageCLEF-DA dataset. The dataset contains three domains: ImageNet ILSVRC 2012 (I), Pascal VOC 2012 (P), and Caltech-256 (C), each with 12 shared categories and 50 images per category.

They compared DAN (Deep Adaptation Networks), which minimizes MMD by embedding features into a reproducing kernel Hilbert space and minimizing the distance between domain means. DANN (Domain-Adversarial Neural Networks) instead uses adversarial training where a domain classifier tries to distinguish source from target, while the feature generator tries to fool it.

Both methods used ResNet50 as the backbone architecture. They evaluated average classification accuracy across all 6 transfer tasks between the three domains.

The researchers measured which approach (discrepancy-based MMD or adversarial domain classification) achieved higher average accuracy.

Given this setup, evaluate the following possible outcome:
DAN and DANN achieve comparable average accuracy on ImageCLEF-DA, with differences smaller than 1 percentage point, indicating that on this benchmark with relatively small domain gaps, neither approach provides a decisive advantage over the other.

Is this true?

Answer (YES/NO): NO